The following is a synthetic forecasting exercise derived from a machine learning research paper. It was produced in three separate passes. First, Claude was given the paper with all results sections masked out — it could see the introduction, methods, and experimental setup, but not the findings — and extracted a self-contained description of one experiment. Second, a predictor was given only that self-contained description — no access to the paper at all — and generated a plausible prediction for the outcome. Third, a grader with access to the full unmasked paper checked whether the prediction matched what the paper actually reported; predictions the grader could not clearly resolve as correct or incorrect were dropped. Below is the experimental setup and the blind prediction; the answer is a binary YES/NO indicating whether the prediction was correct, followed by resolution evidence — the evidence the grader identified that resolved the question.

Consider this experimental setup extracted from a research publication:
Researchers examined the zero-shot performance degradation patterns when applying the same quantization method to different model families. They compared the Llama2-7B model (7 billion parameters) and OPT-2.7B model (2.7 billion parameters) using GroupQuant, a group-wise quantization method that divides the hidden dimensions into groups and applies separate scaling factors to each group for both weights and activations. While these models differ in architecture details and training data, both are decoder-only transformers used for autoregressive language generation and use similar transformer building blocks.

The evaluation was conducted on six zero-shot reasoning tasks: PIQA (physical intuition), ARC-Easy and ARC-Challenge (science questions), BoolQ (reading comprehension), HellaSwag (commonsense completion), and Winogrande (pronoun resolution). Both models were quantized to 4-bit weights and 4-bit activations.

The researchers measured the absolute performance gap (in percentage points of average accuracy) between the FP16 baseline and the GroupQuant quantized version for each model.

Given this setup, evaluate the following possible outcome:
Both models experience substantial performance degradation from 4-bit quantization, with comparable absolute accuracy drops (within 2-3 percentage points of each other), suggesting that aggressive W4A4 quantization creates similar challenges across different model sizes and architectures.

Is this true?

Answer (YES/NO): NO